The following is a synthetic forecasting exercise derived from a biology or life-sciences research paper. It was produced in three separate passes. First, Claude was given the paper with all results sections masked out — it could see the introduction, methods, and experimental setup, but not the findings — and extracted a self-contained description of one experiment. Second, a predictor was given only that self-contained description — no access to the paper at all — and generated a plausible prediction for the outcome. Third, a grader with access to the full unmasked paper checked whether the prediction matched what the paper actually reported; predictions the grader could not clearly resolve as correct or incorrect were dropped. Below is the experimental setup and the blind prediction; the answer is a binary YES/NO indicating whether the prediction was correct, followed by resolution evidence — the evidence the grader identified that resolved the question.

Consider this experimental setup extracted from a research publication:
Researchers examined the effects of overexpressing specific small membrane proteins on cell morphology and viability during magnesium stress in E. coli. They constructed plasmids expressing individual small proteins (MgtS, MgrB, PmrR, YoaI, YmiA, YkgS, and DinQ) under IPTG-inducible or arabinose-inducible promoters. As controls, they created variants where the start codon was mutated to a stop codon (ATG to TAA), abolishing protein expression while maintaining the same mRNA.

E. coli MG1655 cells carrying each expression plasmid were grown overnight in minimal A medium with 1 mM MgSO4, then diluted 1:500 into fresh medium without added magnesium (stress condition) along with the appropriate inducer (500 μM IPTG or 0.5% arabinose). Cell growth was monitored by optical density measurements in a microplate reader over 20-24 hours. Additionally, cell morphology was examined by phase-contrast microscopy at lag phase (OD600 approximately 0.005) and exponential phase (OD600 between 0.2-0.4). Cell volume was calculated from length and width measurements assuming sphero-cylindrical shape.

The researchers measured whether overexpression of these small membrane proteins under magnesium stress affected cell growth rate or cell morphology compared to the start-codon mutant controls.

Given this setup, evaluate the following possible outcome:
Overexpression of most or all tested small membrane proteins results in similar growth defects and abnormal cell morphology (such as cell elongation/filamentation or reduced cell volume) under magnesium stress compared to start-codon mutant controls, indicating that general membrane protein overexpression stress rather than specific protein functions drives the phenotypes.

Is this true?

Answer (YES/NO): NO